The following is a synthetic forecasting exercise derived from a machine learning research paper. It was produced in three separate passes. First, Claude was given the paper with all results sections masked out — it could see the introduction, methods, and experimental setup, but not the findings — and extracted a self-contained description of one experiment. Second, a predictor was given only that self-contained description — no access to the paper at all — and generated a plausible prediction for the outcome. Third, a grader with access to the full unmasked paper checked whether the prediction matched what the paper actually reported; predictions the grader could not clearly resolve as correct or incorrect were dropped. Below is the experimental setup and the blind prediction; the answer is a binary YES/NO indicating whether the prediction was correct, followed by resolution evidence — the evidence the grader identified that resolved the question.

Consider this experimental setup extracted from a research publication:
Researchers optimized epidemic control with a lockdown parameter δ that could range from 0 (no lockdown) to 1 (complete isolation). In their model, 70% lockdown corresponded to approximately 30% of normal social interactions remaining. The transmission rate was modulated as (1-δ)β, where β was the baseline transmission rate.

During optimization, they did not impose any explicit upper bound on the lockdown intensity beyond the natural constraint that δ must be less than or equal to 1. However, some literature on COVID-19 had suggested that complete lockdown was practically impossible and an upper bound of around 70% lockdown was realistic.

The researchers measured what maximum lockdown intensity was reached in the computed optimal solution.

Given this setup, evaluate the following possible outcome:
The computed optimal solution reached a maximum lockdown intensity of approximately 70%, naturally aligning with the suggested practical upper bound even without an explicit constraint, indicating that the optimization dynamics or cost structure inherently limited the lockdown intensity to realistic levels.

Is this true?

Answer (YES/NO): NO